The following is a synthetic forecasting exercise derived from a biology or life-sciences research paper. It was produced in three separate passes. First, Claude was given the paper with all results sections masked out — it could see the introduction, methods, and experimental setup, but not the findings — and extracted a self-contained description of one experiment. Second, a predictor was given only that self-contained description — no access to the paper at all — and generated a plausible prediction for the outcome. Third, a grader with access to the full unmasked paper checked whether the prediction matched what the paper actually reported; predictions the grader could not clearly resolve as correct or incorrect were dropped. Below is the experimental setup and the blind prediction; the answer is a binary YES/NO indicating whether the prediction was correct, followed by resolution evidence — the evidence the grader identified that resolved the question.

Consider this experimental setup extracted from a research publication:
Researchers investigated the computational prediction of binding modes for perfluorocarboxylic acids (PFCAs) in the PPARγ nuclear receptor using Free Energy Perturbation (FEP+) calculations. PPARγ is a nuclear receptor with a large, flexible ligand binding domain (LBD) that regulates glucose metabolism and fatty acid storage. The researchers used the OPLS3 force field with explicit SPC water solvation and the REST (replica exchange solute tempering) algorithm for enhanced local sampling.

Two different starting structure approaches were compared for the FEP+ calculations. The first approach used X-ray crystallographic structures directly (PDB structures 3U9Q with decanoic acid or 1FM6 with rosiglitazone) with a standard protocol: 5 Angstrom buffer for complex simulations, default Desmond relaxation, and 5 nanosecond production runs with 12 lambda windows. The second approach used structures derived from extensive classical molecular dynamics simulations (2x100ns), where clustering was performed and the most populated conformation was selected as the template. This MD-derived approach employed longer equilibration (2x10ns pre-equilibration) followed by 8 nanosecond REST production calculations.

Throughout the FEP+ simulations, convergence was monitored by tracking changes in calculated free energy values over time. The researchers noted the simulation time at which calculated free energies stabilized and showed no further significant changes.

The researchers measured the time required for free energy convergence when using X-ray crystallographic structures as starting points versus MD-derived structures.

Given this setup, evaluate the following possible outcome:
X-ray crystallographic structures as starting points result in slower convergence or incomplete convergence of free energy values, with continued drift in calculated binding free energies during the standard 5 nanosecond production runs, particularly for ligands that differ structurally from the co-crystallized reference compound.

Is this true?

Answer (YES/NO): NO